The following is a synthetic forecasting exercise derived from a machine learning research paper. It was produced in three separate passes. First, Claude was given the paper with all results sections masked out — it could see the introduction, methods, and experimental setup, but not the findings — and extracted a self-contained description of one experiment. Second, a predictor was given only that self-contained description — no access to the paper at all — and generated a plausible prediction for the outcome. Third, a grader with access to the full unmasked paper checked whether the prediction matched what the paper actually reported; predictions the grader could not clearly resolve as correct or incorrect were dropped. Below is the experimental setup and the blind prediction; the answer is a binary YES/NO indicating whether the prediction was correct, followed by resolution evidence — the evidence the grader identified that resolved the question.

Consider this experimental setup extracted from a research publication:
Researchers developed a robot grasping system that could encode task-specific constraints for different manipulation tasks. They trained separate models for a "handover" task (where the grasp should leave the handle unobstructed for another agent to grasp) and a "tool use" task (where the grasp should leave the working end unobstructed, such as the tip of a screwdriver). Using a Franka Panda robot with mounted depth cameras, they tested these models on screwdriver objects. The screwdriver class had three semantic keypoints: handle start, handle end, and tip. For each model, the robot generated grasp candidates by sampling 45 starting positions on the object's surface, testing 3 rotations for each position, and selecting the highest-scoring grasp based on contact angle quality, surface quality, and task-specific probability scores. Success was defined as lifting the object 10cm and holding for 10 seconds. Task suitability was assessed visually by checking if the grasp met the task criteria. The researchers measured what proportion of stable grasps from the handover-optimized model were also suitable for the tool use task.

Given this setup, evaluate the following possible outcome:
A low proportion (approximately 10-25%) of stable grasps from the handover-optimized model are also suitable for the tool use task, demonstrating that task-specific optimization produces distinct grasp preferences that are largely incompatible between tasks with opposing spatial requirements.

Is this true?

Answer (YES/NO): NO